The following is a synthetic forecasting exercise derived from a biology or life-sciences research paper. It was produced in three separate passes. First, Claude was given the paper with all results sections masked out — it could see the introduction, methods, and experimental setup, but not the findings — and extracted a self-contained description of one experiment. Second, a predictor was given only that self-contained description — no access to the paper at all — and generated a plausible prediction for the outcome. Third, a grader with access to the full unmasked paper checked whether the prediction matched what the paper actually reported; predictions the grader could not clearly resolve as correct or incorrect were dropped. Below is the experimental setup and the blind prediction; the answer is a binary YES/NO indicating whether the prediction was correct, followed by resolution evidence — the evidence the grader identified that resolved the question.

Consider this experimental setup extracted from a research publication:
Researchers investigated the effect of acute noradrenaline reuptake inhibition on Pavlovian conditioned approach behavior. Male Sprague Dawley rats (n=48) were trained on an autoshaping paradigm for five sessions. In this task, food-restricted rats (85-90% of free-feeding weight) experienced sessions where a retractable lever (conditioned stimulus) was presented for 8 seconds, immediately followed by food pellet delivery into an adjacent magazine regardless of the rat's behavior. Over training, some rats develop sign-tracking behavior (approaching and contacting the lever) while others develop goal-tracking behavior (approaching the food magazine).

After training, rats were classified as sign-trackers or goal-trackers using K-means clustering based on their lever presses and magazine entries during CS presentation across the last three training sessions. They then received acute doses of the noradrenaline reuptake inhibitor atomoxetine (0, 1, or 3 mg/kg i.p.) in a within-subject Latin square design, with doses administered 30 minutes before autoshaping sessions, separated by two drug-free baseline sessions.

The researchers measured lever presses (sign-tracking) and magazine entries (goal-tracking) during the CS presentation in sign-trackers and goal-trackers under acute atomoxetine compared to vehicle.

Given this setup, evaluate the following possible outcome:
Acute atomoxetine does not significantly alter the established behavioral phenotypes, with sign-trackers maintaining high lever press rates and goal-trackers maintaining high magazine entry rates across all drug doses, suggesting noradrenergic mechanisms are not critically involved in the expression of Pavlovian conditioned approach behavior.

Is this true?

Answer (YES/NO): NO